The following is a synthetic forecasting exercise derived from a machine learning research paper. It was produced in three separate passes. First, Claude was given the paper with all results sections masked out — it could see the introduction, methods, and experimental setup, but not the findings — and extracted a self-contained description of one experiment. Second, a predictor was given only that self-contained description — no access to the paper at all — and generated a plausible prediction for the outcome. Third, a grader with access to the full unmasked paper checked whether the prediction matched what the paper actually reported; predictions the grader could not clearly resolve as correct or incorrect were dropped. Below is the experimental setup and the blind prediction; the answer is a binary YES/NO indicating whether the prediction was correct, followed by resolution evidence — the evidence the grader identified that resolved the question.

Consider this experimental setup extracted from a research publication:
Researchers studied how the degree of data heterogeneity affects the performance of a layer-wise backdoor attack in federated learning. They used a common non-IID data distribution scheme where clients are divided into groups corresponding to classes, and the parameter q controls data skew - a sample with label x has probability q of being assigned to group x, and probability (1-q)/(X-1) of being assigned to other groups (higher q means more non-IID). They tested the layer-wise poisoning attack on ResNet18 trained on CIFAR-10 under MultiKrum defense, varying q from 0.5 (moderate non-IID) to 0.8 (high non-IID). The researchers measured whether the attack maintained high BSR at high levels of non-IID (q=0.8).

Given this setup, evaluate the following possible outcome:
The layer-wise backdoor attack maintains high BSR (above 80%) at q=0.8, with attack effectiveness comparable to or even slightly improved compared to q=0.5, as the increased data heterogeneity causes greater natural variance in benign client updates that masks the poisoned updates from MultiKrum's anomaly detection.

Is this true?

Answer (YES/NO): NO